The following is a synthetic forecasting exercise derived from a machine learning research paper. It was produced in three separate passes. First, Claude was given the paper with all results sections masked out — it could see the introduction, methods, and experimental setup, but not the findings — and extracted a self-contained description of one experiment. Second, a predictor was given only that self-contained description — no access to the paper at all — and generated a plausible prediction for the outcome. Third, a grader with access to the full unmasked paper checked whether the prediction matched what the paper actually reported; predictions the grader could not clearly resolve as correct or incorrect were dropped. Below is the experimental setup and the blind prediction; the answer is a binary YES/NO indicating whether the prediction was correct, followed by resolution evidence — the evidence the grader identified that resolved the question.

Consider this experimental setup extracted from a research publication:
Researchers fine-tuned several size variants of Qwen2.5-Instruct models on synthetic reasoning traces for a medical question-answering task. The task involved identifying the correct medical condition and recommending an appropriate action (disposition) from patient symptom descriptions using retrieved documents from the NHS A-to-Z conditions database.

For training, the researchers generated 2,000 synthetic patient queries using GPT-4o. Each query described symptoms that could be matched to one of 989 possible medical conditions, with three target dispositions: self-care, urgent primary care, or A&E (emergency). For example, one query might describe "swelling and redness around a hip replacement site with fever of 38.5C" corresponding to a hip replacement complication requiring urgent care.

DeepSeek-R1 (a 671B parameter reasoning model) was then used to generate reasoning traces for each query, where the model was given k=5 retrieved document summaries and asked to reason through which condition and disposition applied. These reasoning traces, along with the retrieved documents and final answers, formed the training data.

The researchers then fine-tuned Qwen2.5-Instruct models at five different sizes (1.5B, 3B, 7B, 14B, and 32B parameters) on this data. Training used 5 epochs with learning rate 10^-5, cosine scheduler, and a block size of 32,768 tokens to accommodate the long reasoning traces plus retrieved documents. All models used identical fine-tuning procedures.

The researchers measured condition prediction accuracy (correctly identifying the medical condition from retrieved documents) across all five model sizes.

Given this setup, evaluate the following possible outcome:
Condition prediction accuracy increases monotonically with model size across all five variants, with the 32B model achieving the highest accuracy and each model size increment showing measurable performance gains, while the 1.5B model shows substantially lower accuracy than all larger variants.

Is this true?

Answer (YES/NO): NO